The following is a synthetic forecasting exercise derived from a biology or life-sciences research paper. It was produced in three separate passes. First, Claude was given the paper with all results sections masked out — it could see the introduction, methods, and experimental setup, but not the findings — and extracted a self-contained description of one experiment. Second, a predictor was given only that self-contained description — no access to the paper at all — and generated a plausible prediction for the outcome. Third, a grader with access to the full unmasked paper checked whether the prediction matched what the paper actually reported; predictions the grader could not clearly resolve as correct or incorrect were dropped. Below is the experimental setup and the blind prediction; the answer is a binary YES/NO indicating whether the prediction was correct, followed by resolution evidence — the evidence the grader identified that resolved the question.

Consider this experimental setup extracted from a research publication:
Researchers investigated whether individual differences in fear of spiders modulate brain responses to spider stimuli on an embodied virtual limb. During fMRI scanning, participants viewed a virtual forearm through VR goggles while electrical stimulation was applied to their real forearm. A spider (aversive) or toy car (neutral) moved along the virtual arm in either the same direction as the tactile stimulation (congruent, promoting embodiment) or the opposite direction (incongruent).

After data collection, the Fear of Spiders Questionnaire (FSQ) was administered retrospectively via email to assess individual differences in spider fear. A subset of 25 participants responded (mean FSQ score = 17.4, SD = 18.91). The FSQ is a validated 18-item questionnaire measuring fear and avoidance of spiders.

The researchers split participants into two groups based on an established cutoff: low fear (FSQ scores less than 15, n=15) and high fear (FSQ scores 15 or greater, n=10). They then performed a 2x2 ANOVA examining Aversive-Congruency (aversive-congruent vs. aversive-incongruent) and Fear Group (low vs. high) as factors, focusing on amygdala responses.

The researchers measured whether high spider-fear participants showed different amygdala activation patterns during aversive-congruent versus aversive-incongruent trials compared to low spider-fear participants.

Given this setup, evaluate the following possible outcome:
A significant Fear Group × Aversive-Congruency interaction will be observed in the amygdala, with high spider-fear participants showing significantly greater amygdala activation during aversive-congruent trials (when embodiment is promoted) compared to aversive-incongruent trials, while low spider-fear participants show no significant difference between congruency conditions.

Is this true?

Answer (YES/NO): NO